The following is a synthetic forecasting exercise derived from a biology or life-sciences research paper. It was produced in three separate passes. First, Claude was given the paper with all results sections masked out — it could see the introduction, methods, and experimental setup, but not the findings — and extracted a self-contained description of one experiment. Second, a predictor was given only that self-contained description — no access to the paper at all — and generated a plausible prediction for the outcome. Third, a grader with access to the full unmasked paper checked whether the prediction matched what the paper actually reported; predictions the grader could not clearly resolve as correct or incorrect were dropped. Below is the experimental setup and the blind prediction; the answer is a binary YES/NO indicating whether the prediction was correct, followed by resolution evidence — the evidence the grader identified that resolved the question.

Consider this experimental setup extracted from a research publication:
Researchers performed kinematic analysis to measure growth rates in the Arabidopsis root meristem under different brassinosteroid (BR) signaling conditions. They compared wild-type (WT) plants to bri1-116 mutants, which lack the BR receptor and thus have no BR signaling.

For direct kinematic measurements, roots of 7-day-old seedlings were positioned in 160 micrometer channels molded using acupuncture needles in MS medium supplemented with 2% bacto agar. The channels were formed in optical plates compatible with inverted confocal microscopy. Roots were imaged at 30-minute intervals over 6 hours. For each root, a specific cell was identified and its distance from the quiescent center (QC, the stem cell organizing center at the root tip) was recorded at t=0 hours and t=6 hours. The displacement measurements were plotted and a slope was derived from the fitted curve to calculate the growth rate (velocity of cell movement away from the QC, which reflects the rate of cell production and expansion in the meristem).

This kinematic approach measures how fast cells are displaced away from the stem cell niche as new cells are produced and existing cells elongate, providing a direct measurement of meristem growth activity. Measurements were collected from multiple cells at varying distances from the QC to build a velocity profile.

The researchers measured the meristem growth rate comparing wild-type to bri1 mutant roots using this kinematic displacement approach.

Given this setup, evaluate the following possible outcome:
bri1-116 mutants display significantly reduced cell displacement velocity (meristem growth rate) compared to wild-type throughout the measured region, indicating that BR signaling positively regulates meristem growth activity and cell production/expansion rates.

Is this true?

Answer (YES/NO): YES